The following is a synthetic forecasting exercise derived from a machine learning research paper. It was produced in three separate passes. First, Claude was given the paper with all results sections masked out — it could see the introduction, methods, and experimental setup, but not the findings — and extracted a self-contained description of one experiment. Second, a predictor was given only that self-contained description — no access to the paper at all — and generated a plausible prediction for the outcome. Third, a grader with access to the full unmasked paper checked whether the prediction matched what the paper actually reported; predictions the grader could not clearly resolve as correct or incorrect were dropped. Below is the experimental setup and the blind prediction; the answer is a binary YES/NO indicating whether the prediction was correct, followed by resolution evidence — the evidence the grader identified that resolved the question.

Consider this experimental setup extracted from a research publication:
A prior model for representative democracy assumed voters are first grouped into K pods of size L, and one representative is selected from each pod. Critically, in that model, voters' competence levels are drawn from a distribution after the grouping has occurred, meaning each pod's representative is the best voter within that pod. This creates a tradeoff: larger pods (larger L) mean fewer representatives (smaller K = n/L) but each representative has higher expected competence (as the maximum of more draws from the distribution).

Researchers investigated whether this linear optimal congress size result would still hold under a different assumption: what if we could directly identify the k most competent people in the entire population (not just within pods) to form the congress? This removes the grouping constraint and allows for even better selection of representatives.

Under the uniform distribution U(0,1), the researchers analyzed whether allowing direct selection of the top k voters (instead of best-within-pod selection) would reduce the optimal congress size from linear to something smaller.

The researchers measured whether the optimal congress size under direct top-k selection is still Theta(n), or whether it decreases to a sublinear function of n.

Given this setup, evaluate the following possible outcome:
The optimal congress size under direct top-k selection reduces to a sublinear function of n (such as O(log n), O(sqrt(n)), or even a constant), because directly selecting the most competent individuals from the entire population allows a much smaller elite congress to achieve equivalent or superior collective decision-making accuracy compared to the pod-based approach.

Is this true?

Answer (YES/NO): NO